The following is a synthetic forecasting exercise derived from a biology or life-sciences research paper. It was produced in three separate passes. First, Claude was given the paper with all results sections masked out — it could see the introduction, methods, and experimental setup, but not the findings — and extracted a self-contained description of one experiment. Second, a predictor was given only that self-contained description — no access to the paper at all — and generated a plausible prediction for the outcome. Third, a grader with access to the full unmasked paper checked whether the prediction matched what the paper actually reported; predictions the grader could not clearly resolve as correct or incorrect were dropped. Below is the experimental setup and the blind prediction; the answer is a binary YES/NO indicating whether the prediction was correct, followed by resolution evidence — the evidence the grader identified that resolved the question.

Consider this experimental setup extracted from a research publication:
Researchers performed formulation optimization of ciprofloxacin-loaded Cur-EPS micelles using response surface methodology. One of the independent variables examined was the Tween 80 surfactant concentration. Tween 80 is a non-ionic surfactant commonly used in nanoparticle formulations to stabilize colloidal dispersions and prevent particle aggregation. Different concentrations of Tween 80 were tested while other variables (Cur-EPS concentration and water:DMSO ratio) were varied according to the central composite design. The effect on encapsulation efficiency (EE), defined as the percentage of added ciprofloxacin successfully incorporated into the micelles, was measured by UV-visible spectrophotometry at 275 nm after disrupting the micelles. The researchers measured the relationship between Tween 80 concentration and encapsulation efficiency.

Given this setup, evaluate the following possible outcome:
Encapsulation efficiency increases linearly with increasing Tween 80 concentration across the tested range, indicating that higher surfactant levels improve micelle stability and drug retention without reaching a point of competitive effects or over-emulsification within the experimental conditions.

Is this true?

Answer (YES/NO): NO